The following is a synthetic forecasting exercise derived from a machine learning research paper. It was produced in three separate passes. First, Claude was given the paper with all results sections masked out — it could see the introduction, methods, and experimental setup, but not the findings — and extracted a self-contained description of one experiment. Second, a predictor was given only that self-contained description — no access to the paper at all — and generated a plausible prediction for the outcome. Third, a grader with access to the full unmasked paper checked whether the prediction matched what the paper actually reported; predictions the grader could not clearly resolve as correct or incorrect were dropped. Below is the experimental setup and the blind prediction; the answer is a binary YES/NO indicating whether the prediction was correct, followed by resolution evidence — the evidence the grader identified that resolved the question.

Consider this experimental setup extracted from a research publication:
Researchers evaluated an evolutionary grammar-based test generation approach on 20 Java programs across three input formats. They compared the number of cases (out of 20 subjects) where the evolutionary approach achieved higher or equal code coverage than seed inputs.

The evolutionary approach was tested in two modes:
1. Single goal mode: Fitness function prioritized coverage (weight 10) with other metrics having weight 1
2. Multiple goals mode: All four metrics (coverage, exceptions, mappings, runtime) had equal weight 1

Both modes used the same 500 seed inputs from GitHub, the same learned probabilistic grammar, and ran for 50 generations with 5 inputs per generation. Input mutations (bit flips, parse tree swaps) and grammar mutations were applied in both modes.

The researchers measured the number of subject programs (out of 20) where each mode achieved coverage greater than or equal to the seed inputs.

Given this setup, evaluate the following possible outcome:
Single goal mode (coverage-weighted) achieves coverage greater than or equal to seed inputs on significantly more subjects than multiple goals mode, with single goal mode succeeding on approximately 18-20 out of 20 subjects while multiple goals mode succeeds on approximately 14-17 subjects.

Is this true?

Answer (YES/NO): NO